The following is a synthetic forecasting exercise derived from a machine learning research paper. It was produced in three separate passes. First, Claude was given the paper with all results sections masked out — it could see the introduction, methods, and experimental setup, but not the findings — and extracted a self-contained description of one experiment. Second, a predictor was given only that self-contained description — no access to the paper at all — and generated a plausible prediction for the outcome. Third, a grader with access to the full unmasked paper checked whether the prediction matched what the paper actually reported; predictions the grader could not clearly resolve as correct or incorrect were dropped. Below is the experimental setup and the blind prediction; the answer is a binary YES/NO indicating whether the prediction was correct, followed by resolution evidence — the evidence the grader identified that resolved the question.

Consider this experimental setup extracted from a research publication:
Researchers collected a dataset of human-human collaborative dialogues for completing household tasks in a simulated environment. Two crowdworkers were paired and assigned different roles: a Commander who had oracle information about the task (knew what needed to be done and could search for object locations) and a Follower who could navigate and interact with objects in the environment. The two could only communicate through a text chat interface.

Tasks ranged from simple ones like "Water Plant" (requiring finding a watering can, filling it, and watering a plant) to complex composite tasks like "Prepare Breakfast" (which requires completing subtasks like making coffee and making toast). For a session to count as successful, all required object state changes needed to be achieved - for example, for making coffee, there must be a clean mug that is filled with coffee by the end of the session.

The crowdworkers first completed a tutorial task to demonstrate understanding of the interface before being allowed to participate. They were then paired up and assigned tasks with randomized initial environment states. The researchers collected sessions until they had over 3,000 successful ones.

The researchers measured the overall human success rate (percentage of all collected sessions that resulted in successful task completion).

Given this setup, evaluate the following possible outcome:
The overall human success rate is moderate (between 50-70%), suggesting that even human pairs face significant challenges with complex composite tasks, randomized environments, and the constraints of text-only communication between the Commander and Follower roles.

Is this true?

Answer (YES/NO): NO